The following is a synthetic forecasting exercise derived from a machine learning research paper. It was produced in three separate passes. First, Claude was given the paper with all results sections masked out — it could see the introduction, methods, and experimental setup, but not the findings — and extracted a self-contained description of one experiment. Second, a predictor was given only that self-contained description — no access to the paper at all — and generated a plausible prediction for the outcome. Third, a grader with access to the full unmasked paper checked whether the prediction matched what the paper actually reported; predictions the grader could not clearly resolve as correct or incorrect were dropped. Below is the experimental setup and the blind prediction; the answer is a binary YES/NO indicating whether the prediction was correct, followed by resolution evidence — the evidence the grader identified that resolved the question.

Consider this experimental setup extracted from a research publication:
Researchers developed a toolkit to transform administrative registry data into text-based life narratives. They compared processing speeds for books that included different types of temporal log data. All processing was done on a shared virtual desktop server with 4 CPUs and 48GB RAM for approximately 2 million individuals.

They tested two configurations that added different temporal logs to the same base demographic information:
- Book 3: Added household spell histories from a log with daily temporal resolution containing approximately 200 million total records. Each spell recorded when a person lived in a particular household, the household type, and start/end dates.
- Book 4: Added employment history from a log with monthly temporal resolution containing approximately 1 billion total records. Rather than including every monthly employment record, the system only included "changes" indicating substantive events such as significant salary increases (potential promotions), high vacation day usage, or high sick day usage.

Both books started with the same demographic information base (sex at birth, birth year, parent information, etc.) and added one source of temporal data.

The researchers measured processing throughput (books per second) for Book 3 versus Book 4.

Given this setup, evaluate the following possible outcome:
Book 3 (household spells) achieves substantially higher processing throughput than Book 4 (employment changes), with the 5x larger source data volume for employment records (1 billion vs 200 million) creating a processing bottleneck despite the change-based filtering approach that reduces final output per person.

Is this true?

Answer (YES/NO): NO